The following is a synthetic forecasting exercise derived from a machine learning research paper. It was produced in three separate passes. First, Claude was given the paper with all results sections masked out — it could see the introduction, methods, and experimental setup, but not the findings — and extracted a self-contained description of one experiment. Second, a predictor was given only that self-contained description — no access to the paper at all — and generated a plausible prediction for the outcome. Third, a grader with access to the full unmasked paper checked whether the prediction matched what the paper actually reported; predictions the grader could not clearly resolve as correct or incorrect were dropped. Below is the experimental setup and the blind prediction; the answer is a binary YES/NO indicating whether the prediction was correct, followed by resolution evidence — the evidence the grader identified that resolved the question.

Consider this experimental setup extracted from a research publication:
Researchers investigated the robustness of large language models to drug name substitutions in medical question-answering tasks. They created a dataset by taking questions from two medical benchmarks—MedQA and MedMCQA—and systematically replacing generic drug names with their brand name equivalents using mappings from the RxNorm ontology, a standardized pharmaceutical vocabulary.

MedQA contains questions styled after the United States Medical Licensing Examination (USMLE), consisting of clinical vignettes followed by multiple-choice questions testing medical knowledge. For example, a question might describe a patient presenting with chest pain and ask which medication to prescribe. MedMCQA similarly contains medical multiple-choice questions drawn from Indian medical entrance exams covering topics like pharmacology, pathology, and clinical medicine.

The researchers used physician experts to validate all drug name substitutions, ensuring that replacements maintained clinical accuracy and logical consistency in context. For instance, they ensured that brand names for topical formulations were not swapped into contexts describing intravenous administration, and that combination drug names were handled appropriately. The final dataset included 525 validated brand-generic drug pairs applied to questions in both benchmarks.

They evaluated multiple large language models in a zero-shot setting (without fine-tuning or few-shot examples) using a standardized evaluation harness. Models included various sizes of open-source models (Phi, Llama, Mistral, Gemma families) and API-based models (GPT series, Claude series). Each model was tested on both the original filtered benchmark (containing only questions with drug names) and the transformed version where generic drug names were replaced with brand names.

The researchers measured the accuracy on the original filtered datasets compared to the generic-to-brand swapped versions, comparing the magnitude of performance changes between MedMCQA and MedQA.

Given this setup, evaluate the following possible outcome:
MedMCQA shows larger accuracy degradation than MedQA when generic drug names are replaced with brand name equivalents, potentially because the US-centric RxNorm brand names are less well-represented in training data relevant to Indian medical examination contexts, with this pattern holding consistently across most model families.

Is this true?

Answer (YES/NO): NO